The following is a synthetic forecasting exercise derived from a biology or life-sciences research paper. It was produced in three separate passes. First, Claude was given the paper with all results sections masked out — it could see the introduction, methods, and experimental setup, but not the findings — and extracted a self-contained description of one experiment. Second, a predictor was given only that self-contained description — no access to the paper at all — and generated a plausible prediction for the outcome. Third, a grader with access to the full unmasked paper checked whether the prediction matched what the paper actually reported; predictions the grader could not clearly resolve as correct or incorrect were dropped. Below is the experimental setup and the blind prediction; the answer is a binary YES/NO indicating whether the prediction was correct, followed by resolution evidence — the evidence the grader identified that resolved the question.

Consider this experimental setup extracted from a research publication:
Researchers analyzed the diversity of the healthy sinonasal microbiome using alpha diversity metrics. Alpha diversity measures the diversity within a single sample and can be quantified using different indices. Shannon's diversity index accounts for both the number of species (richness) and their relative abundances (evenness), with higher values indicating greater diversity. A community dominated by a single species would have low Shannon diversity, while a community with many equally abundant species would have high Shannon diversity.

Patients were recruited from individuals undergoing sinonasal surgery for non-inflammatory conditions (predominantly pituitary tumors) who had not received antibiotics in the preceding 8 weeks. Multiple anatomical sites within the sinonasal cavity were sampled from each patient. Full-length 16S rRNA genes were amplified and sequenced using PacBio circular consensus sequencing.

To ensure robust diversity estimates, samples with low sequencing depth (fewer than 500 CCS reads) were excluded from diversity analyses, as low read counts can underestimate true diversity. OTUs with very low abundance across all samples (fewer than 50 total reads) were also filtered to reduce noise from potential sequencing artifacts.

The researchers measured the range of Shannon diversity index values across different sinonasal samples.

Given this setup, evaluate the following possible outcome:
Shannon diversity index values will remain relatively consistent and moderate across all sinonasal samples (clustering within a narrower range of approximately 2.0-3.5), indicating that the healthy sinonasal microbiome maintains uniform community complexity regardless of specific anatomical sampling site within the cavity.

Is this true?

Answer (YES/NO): NO